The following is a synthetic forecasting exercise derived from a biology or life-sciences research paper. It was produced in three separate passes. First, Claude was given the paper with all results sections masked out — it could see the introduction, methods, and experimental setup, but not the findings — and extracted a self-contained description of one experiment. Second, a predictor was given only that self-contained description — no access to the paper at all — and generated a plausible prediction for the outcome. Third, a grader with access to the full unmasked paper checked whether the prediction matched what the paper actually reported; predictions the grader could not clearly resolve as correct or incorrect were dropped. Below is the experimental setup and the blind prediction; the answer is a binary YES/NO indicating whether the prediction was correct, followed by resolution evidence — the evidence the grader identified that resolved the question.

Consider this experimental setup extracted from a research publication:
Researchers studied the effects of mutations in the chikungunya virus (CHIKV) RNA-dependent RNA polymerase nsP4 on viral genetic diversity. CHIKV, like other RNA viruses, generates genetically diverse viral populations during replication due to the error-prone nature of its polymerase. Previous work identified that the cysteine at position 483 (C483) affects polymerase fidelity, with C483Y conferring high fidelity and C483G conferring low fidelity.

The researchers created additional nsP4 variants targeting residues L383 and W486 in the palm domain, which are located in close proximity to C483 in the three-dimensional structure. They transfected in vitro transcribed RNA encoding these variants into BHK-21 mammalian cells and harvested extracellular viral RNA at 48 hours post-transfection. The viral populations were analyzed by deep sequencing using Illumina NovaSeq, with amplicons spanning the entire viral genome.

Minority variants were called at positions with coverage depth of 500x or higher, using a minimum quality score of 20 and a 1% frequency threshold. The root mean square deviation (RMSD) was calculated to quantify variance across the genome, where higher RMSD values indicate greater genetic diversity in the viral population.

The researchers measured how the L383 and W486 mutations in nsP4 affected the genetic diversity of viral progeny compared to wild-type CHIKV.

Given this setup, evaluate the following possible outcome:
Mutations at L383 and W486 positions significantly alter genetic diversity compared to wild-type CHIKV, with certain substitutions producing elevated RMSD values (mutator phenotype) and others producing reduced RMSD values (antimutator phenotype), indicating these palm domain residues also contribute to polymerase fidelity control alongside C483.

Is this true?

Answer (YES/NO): NO